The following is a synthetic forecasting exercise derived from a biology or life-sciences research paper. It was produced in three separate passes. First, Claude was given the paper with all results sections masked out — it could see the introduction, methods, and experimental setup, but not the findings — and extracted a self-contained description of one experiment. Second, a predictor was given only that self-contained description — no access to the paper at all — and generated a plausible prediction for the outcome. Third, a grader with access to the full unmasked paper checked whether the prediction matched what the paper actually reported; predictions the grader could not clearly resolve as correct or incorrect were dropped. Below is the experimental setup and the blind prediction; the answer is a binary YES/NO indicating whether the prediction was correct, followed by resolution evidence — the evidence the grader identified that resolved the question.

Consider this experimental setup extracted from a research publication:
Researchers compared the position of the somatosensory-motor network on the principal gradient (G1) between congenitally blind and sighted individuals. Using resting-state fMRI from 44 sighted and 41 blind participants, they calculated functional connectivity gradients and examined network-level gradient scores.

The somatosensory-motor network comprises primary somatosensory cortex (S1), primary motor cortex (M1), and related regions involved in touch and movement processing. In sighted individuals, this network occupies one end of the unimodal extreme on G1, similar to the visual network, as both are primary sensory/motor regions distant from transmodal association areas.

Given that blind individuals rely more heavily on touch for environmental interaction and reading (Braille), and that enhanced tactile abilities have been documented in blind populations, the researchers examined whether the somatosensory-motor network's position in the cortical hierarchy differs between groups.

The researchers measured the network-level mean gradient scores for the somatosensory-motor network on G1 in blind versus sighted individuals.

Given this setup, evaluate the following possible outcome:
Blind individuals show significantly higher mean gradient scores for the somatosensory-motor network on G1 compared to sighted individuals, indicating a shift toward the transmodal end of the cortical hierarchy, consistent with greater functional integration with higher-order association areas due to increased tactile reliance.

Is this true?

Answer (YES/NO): YES